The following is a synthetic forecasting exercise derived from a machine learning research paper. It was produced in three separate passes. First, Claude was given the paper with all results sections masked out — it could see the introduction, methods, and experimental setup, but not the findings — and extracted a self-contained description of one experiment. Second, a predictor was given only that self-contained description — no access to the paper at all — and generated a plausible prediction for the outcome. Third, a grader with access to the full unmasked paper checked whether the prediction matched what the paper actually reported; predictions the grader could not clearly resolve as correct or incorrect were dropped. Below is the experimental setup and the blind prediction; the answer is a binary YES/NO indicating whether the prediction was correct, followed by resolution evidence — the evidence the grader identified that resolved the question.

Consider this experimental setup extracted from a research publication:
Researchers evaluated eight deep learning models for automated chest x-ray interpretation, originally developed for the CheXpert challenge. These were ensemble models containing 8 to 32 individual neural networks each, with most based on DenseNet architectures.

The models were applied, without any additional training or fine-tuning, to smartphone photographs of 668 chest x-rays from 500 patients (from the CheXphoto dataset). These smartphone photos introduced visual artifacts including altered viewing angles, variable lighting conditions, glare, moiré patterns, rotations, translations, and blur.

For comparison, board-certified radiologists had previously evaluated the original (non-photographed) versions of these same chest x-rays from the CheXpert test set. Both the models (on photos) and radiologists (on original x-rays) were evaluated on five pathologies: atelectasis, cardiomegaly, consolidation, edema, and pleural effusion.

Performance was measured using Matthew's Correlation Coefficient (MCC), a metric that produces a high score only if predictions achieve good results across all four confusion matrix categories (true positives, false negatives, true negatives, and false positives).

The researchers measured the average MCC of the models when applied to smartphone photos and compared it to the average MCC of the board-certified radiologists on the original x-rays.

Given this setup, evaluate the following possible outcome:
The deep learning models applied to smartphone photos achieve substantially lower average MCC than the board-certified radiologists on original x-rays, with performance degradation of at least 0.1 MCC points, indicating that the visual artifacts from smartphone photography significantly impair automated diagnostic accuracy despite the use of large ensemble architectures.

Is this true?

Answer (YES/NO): NO